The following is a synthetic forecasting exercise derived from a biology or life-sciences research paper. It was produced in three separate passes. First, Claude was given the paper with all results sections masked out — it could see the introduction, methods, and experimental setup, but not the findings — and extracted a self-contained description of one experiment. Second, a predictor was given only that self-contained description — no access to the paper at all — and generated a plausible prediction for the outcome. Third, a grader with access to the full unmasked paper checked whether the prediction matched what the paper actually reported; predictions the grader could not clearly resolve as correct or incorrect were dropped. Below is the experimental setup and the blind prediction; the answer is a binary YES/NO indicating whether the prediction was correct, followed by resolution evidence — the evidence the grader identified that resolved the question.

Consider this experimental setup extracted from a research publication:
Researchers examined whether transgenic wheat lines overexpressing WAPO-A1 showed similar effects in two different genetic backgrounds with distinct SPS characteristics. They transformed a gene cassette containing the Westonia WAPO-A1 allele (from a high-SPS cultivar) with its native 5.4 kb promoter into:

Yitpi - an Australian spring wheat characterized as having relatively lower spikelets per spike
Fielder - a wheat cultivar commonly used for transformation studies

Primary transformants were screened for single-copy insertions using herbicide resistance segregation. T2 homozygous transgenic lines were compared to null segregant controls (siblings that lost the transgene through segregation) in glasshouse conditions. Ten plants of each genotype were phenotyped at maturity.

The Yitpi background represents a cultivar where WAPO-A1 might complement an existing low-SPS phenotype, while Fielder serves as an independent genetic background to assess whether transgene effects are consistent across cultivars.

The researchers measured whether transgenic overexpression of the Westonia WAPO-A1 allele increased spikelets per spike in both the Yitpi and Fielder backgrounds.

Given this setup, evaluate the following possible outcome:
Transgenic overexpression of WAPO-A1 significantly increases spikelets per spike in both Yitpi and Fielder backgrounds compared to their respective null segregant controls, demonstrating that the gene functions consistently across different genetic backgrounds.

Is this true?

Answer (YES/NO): YES